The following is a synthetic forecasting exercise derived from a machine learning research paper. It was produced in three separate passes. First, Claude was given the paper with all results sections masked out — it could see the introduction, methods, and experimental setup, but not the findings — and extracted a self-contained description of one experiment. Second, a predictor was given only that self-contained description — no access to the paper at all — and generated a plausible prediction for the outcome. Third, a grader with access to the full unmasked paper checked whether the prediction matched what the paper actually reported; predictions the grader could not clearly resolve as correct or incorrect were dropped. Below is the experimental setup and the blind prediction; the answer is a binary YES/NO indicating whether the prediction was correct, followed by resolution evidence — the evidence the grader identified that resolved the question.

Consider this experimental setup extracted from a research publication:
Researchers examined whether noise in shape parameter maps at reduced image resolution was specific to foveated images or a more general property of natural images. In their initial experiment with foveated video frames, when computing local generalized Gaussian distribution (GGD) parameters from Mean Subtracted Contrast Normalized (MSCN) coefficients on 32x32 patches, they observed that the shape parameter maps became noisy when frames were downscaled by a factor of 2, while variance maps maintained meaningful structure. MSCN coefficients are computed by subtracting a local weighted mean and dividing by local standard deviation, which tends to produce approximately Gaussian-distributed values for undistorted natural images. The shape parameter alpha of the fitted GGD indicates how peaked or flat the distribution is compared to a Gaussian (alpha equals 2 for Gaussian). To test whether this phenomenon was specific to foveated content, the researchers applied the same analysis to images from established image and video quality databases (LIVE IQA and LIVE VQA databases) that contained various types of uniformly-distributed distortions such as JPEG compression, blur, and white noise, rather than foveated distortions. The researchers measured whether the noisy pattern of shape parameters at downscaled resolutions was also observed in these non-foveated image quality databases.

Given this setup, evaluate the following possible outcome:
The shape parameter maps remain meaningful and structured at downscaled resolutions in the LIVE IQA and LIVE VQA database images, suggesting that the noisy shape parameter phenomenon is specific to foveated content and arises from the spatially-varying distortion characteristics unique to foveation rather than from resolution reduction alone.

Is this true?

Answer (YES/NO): NO